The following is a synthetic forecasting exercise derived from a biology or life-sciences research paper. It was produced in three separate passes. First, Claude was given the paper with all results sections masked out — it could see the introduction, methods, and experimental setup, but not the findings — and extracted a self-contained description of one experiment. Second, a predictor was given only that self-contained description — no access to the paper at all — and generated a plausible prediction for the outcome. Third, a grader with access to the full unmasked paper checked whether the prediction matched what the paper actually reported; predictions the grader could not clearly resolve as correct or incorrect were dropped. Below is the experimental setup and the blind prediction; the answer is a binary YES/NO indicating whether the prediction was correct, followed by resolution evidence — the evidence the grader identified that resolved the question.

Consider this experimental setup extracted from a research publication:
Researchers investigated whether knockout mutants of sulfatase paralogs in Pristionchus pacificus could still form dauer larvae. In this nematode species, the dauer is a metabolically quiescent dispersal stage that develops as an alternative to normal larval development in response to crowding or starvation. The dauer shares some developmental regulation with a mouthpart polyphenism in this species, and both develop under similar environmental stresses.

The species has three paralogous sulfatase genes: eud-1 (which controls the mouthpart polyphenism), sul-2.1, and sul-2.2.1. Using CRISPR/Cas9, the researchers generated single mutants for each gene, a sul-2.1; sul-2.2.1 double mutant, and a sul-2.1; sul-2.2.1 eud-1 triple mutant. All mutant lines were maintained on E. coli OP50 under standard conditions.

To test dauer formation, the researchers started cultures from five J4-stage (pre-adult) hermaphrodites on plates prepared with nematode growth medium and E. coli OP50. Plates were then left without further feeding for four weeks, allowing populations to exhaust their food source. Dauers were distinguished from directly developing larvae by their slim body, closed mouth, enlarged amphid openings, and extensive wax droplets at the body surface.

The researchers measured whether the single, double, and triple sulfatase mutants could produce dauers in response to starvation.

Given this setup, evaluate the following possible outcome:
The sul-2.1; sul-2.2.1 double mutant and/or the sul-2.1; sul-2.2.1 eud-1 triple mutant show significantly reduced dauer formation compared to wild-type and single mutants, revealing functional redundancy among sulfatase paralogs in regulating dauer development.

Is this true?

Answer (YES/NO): NO